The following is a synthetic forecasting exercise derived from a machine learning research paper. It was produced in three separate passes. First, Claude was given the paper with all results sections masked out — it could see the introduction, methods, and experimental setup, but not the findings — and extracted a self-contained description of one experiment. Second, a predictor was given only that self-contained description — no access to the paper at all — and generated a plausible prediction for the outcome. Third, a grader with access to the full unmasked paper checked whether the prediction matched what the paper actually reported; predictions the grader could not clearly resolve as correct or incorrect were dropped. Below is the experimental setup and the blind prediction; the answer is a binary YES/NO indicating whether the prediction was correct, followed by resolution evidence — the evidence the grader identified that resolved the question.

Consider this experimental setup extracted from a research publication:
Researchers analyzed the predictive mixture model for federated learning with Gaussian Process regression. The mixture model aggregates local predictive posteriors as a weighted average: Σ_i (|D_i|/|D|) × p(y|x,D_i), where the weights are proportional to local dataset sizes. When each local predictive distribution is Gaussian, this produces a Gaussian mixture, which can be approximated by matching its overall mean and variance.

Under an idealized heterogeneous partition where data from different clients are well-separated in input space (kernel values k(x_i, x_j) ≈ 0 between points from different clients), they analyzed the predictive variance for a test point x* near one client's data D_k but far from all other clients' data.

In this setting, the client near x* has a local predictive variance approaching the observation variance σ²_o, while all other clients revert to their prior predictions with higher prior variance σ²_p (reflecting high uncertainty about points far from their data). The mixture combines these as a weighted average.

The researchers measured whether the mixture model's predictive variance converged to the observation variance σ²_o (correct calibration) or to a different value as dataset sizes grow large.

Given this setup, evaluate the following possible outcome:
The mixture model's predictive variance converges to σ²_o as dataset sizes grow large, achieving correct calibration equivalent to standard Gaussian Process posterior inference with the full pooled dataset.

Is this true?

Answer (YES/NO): NO